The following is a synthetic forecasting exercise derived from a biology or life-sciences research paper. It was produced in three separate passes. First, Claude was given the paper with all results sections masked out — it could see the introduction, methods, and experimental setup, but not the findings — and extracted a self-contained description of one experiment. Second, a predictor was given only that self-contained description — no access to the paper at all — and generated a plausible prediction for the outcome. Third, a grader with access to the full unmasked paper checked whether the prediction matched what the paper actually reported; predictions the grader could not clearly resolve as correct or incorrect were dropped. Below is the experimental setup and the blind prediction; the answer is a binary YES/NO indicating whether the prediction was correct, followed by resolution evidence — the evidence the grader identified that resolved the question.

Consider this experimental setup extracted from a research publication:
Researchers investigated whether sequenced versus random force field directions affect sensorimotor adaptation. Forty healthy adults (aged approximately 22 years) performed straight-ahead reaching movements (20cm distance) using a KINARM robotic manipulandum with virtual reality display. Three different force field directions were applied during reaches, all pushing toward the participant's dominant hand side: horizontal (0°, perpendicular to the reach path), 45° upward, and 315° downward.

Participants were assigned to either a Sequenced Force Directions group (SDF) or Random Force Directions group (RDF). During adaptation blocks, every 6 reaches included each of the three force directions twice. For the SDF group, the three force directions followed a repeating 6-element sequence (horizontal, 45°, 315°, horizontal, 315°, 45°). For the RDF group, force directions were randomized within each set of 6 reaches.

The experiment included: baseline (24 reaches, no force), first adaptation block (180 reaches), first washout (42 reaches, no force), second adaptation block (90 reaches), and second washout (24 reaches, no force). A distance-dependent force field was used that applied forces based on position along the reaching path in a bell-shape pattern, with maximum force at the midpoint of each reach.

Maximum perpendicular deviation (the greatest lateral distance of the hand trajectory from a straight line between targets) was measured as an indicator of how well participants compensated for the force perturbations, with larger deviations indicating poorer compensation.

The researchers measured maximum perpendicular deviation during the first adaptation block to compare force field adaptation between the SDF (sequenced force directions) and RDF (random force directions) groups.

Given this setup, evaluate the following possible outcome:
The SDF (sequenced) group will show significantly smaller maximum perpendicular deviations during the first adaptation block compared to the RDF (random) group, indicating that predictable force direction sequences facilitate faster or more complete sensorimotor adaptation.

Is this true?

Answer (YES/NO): NO